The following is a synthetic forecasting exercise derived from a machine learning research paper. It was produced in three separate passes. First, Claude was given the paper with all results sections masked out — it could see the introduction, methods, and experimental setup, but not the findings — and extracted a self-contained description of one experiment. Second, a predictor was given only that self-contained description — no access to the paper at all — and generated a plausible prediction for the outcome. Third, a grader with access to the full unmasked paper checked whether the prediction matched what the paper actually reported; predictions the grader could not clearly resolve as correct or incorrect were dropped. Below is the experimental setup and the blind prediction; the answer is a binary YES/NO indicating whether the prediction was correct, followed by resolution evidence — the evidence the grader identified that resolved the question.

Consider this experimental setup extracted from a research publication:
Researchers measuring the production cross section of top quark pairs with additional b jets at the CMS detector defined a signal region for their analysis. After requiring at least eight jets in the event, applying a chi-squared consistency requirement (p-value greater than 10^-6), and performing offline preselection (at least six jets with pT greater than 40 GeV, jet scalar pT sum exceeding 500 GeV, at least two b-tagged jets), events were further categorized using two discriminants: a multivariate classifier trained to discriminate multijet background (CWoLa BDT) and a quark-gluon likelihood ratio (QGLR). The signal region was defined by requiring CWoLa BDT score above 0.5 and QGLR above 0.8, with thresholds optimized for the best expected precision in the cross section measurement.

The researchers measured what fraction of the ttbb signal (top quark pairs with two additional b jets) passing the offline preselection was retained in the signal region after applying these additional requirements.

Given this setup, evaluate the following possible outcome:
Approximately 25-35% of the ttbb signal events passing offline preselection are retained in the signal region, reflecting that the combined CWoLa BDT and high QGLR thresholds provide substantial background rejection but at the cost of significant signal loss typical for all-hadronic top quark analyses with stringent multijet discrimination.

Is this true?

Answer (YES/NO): NO